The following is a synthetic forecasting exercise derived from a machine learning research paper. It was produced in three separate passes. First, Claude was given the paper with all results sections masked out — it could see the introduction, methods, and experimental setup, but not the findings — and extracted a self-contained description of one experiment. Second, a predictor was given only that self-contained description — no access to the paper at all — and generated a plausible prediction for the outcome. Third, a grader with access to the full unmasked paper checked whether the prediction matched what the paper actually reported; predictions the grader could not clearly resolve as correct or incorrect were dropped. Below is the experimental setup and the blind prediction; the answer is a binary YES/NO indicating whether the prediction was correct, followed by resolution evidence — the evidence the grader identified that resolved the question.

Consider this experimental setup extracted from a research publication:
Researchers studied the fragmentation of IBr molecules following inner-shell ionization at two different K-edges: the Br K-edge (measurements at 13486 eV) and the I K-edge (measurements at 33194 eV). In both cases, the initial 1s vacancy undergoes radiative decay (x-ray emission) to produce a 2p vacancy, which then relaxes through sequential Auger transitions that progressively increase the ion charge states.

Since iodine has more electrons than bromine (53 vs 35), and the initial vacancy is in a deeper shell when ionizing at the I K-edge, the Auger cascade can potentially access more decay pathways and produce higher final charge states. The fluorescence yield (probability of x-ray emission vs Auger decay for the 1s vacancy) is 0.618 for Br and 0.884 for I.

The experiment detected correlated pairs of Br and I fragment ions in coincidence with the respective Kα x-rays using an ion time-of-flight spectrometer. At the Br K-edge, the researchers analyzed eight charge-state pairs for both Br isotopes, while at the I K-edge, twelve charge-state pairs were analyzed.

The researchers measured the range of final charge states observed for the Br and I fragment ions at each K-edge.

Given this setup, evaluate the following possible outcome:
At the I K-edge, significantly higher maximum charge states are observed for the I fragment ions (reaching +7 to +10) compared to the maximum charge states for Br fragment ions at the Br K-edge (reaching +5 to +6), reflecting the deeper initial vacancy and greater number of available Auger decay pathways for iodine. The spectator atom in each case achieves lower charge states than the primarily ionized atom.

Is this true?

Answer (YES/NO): NO